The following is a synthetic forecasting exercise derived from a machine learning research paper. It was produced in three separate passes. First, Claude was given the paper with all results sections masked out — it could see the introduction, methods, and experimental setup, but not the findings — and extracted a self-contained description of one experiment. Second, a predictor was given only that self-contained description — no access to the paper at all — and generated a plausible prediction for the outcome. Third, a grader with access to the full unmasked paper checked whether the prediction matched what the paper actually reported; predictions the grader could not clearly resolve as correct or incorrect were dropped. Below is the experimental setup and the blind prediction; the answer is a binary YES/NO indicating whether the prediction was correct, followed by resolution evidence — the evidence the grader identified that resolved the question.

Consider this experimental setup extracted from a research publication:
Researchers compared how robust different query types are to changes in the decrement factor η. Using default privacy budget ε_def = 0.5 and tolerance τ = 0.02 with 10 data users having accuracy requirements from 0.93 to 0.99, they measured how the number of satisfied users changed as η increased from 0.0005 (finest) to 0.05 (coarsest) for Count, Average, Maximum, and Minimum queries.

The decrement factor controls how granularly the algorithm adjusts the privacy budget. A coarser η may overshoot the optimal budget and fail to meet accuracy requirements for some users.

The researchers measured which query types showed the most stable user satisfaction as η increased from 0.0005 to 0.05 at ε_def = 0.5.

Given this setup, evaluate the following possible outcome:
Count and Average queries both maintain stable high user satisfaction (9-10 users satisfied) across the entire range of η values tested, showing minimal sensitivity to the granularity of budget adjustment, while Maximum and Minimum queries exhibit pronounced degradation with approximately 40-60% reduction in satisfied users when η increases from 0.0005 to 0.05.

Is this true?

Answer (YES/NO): NO